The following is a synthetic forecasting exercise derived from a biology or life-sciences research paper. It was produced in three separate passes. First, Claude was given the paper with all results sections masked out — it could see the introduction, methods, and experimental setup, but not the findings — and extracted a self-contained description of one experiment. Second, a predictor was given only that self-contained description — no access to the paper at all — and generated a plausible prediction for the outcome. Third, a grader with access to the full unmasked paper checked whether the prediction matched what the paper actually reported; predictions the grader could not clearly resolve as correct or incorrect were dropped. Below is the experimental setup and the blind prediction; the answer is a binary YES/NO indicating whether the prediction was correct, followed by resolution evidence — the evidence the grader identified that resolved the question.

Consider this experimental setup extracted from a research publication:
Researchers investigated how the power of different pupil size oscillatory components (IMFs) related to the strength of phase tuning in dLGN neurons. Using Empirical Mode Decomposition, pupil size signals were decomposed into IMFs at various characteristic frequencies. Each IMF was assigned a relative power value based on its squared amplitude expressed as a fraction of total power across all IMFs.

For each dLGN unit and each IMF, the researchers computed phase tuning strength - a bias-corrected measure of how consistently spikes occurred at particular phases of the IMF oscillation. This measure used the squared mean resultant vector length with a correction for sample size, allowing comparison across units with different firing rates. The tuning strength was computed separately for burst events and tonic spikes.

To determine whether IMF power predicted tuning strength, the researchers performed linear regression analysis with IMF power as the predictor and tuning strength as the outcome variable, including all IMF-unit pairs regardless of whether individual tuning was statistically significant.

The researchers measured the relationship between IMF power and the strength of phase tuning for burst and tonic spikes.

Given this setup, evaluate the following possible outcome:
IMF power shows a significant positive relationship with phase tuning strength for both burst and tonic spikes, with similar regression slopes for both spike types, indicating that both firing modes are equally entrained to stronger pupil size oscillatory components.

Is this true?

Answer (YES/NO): NO